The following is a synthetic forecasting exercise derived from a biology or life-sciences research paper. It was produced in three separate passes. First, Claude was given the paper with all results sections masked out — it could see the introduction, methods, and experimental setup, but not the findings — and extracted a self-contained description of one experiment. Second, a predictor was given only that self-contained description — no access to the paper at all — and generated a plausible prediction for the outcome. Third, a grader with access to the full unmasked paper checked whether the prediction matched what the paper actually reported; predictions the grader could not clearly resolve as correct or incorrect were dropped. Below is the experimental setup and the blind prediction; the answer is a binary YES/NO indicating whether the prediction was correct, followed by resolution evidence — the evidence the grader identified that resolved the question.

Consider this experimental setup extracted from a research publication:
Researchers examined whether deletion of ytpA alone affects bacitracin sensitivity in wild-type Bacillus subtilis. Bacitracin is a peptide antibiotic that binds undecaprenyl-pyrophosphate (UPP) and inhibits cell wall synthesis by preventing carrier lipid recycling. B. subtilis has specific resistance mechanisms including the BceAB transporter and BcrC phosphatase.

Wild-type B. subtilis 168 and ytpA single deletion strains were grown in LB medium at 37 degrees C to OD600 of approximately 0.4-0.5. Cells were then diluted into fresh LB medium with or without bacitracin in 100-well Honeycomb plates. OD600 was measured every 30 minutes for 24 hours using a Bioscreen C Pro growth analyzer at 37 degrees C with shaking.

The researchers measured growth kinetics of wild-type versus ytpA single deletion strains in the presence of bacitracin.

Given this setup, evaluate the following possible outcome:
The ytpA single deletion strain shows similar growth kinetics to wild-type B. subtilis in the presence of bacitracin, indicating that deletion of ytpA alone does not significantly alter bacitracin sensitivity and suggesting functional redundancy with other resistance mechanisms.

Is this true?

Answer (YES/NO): YES